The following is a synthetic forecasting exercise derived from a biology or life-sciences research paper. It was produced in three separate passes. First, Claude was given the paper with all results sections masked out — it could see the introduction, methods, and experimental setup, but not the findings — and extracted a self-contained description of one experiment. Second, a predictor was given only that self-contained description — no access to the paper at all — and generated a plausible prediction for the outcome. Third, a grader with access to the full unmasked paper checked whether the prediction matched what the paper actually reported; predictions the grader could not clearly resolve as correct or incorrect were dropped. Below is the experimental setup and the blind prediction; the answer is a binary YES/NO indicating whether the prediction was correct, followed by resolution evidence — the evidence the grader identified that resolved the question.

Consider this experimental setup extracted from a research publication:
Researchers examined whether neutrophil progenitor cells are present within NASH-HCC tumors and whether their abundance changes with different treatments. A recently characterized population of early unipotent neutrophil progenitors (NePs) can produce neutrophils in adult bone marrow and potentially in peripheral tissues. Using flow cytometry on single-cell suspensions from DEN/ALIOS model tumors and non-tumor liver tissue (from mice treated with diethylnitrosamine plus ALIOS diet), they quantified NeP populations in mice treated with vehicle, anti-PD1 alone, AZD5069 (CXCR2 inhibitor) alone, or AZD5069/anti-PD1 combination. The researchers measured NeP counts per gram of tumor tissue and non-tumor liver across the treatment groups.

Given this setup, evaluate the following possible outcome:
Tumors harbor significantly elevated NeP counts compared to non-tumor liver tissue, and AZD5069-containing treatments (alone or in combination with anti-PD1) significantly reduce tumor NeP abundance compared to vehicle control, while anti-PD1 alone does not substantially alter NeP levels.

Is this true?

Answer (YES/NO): NO